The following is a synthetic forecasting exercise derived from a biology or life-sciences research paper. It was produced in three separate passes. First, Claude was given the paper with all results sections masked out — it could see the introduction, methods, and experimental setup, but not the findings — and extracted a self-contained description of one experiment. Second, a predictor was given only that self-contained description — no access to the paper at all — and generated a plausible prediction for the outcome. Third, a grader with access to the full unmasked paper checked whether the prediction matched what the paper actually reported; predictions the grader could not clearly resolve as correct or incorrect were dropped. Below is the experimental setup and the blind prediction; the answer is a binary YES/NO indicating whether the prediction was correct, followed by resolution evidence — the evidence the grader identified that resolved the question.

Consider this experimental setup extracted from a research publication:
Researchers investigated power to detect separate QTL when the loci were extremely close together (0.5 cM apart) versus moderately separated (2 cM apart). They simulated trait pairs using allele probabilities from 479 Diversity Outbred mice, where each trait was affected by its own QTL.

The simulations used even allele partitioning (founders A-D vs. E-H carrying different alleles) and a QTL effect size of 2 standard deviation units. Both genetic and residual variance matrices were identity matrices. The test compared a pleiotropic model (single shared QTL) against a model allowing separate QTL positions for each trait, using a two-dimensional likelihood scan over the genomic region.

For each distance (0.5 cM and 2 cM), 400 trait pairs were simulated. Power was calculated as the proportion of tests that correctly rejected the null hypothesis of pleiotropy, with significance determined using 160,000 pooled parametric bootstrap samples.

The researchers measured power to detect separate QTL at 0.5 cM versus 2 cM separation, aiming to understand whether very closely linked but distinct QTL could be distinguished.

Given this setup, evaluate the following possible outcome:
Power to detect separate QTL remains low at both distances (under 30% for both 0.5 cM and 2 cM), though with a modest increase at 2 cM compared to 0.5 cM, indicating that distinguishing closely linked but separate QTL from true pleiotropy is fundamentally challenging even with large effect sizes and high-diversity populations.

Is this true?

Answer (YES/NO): NO